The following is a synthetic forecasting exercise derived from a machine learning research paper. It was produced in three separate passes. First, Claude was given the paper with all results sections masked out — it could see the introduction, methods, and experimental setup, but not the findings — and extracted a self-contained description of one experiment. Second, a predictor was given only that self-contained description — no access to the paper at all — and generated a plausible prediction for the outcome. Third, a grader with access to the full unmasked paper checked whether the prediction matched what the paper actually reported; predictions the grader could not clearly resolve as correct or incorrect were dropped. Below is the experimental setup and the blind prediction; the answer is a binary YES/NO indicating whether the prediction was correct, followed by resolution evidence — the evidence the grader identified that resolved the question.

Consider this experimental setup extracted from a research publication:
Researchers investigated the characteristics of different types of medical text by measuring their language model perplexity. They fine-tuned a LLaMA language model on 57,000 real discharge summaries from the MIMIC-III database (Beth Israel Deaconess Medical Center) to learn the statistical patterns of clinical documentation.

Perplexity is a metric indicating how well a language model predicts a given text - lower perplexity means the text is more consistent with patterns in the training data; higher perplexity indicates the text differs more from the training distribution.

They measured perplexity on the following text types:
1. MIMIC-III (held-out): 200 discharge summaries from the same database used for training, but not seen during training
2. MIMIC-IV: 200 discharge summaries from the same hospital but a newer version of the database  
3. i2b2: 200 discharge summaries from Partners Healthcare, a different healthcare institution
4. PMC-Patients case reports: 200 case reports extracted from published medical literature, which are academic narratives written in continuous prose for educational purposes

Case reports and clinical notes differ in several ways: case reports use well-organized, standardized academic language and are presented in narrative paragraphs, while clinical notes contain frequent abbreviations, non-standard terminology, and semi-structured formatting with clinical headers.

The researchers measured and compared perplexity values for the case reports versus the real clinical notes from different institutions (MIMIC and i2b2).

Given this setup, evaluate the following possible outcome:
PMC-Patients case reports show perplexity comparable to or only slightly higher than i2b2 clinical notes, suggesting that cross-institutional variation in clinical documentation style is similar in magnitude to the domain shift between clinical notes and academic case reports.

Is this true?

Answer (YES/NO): NO